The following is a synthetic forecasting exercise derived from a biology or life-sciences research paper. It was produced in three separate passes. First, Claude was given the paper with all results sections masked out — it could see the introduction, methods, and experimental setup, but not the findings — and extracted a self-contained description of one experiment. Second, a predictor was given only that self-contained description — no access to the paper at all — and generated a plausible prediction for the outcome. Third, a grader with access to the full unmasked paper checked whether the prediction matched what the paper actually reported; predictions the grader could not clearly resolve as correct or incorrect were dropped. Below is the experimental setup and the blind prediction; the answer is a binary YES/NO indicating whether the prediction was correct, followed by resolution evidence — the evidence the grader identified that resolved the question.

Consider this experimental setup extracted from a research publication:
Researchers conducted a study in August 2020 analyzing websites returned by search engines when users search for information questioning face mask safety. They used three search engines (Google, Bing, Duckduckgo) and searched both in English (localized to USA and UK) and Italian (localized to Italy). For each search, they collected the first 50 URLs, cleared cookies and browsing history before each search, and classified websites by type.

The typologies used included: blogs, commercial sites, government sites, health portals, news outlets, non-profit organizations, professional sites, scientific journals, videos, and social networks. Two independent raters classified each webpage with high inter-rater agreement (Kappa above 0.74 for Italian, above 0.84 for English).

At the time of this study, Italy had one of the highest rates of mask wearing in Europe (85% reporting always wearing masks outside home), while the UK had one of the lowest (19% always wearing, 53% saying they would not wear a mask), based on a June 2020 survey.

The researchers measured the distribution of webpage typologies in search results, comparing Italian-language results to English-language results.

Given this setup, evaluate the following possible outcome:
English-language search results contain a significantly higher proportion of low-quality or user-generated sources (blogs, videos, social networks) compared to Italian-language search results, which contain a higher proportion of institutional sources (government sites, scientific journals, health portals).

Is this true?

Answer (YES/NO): NO